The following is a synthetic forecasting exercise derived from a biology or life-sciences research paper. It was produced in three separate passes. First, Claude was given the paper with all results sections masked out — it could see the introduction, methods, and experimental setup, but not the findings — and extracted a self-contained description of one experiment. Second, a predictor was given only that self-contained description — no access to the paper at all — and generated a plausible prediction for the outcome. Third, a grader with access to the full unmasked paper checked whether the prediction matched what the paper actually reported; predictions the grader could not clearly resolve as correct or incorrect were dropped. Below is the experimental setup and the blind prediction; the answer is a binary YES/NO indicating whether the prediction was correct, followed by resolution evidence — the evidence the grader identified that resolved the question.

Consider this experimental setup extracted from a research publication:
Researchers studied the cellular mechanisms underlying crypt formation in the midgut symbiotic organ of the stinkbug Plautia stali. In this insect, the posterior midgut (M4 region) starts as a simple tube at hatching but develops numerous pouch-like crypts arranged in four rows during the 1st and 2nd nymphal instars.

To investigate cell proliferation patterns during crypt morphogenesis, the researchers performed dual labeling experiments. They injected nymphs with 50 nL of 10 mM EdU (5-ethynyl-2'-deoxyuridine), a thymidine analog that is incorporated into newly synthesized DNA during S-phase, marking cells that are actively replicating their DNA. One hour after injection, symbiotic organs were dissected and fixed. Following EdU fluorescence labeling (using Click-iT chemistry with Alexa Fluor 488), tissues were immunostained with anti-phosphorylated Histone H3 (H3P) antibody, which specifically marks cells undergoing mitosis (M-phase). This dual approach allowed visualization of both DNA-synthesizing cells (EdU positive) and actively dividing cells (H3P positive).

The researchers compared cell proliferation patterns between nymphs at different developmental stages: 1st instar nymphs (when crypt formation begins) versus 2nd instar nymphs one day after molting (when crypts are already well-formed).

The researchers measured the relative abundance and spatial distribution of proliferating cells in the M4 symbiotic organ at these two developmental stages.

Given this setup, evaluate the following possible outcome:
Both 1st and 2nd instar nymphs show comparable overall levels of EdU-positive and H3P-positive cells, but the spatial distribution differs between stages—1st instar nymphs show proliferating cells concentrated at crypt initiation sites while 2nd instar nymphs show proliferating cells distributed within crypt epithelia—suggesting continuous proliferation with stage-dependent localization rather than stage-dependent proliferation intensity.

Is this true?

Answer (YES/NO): NO